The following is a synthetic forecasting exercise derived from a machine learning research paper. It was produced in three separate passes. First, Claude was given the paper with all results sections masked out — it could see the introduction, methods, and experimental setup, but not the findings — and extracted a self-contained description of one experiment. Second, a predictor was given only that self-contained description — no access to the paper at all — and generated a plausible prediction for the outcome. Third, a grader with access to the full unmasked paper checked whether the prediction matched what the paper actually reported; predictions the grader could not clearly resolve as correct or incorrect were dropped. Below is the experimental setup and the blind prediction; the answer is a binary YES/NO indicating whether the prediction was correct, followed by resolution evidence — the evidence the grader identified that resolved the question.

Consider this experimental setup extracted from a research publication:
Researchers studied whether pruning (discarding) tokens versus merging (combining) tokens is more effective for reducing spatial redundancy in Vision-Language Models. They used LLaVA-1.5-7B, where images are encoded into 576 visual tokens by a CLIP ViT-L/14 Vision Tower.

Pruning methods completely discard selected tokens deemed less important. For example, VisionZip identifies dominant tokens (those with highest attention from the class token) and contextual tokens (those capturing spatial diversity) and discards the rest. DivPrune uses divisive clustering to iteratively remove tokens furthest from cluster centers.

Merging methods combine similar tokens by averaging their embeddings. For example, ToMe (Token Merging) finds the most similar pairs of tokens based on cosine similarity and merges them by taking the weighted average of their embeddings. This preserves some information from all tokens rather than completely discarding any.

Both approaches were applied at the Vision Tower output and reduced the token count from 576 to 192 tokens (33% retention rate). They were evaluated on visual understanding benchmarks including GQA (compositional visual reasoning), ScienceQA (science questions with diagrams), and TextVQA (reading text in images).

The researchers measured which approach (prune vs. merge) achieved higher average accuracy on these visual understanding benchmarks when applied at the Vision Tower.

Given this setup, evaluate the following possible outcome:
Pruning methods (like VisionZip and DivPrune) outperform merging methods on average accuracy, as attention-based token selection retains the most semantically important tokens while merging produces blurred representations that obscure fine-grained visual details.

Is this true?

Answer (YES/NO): YES